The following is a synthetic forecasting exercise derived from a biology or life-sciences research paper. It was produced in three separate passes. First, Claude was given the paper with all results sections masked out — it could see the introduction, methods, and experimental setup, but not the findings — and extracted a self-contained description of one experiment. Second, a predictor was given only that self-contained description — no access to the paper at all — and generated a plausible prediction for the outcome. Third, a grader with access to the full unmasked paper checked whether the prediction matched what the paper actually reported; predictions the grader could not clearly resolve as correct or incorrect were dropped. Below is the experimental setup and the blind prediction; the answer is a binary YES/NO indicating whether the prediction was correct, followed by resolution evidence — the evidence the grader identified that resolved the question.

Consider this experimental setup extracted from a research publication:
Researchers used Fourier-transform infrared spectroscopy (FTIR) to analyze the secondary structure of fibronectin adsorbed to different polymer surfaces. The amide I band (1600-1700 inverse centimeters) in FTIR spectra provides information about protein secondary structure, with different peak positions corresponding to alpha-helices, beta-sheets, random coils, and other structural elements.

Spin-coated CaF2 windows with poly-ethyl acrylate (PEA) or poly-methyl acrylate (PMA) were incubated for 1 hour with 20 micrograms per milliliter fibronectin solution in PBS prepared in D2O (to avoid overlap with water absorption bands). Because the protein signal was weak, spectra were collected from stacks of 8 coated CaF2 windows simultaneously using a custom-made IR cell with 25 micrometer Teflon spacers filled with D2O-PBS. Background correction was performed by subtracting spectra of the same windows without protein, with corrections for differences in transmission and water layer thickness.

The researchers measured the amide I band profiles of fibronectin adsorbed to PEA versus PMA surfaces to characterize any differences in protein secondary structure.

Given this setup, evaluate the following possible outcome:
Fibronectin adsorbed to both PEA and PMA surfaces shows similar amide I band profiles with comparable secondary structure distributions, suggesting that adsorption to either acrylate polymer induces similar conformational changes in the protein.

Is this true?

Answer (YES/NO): NO